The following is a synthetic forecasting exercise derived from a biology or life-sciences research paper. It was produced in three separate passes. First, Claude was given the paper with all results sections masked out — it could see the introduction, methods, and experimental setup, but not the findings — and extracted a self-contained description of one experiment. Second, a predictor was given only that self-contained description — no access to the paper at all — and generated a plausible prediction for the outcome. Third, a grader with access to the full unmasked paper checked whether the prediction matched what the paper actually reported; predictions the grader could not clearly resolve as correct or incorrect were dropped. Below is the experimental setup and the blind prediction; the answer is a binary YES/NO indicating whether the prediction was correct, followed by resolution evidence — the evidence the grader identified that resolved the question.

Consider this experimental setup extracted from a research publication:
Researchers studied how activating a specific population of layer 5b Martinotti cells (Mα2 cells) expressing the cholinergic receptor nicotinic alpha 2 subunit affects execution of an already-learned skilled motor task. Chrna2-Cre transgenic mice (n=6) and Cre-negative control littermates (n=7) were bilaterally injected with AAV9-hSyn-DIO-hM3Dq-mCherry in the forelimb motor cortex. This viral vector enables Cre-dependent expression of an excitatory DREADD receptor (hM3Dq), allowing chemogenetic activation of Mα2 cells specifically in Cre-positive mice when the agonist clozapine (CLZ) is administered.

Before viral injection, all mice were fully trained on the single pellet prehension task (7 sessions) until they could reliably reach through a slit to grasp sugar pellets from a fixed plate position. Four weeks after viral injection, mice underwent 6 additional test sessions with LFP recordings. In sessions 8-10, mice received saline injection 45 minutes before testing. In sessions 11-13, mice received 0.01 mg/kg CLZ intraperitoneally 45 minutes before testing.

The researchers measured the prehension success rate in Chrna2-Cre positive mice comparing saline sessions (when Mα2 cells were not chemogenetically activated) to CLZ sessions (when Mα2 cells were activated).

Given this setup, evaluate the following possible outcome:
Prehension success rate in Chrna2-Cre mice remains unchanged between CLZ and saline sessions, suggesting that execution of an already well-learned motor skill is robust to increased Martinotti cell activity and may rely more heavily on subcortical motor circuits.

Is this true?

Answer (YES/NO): NO